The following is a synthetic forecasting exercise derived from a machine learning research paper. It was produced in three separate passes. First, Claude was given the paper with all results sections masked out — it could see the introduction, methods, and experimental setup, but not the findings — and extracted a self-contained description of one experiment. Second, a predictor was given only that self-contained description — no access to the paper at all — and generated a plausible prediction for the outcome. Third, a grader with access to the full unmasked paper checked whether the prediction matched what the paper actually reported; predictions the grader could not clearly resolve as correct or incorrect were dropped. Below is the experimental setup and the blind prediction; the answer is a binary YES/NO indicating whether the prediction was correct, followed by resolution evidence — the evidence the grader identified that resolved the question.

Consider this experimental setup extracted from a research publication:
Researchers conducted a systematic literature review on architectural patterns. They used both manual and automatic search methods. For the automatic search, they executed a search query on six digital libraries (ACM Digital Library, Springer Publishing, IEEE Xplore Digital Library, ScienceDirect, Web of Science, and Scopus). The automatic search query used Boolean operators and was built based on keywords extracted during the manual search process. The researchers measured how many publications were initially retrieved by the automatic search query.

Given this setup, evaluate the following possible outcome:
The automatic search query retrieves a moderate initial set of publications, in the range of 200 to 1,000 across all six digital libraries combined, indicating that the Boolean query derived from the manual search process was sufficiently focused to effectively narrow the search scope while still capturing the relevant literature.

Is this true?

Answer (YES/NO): NO